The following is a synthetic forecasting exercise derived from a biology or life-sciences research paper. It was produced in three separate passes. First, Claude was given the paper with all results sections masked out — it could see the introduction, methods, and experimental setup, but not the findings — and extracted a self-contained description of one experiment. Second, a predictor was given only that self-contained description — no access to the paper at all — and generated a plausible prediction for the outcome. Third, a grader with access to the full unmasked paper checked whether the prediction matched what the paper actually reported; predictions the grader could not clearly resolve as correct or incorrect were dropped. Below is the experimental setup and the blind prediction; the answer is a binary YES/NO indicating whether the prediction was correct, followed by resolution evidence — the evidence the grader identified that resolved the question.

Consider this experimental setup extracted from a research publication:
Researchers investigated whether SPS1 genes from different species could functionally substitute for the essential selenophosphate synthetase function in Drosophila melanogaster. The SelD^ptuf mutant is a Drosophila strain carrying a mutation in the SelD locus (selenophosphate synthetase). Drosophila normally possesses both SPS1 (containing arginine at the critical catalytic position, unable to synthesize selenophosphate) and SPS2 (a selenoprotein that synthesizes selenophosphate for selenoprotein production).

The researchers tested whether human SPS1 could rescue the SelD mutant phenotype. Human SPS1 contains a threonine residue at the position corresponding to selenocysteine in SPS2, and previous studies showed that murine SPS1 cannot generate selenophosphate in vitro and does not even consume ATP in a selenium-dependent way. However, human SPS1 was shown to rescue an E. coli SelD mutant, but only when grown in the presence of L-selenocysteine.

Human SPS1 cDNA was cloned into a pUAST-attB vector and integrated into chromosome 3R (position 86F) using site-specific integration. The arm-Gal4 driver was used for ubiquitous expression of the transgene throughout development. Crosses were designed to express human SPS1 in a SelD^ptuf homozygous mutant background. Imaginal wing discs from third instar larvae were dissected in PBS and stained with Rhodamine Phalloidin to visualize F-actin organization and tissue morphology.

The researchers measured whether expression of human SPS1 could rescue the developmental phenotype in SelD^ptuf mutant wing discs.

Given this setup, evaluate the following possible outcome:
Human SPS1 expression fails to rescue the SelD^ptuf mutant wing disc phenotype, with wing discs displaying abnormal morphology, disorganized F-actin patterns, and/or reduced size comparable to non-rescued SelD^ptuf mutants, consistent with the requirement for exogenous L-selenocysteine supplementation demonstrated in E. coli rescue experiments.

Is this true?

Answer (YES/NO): NO